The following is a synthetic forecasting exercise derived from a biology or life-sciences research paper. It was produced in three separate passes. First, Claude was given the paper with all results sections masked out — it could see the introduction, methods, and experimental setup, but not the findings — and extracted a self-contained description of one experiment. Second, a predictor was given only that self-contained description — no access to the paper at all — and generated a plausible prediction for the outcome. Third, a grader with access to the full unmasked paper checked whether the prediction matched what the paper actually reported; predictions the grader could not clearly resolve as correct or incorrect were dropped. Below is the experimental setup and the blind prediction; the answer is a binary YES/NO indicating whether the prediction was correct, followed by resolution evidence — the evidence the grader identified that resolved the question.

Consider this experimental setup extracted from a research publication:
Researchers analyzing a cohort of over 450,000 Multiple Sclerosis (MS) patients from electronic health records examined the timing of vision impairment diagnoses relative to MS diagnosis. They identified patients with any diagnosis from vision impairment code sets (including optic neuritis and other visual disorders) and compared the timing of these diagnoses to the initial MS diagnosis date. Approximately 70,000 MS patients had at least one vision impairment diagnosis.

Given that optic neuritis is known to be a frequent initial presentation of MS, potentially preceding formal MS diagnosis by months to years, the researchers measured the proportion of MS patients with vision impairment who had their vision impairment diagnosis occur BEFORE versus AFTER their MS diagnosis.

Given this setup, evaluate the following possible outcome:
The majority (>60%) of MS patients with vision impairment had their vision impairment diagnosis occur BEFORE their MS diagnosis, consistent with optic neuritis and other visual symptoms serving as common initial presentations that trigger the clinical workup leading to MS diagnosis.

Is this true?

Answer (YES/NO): NO